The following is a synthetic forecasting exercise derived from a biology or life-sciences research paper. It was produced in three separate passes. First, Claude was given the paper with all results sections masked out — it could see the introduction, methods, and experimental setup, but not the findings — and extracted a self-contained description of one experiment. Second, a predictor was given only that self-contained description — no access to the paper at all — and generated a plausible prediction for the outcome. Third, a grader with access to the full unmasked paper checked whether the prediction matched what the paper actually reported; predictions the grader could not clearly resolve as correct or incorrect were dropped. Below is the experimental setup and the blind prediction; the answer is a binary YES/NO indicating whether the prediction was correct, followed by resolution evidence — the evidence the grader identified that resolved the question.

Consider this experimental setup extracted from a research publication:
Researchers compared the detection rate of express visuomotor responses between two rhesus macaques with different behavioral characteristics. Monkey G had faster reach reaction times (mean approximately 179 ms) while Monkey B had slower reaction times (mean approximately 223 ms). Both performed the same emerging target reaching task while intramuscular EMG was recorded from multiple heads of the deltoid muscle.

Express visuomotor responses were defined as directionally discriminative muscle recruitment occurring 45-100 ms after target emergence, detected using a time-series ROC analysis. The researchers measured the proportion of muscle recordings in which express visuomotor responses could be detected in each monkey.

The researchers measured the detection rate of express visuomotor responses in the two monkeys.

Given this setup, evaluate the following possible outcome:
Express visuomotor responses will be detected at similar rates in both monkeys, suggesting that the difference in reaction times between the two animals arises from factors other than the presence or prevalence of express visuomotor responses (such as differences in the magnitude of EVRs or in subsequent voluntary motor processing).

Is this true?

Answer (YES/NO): NO